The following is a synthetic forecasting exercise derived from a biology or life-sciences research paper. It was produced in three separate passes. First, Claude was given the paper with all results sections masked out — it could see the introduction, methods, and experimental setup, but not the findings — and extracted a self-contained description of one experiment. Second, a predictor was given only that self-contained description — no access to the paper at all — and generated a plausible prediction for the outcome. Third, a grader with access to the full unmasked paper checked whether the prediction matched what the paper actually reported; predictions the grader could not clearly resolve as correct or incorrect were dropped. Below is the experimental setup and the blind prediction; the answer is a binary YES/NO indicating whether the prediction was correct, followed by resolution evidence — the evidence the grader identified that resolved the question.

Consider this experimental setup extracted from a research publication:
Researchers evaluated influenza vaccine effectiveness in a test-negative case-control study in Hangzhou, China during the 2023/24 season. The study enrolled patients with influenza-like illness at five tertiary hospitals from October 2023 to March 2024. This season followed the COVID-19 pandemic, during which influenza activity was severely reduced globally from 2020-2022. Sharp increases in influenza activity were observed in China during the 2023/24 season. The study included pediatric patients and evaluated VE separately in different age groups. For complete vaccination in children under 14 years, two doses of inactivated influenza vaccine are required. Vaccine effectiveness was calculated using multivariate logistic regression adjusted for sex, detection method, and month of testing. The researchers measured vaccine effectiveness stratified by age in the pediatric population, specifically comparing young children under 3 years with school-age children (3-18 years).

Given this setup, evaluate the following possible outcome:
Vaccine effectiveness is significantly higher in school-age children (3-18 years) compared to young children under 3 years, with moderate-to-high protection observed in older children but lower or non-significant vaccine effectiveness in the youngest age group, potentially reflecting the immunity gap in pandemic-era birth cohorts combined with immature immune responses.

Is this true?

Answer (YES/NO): NO